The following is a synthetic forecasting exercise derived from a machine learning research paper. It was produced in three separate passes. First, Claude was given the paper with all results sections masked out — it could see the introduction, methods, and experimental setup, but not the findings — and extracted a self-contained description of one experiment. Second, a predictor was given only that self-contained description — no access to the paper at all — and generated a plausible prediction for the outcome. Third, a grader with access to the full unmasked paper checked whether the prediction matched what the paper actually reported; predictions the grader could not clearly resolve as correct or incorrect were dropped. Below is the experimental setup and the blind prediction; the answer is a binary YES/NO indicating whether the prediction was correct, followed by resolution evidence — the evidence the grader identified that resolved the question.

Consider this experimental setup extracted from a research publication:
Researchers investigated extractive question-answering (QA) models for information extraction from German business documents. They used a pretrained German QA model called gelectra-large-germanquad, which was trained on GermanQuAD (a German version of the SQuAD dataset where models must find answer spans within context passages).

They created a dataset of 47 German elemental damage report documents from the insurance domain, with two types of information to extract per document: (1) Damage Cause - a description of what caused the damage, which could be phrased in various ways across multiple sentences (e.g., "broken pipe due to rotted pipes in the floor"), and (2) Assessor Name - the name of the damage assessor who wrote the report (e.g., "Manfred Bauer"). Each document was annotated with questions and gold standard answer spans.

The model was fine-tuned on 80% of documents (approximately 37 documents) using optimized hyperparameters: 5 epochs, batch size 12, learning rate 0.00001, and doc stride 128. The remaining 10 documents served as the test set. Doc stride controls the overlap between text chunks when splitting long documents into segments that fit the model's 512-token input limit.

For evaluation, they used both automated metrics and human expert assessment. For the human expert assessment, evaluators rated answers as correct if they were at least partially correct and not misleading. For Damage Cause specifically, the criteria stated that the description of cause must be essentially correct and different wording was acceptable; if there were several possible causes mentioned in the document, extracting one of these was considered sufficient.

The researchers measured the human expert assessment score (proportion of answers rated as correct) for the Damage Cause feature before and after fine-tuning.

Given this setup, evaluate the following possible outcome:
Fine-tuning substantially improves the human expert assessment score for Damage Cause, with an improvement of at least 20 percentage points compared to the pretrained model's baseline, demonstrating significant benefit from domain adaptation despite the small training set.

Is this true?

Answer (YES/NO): NO